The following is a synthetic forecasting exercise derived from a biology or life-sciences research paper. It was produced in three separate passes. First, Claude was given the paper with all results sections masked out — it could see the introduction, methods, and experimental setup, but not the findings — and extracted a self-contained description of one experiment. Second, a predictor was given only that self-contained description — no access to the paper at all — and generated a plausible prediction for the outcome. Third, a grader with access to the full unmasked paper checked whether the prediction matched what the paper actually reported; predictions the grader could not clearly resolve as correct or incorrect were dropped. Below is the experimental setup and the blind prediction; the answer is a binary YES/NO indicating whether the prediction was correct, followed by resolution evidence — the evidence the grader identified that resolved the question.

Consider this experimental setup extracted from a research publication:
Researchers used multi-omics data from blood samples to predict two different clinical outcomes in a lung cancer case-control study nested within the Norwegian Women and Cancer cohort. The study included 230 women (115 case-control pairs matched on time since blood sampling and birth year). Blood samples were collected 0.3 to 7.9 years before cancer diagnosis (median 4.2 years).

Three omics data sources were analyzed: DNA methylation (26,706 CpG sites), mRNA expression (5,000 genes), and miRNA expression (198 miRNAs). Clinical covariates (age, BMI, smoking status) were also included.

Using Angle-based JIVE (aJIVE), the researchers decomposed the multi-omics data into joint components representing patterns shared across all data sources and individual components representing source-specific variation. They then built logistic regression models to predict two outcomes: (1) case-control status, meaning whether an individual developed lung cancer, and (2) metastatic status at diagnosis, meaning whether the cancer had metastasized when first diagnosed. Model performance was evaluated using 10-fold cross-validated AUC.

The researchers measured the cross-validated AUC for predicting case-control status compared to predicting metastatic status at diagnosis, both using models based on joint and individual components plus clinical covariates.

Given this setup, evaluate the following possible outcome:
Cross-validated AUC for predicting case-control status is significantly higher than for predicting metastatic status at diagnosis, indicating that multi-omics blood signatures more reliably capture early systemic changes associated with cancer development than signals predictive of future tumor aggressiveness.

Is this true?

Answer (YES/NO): NO